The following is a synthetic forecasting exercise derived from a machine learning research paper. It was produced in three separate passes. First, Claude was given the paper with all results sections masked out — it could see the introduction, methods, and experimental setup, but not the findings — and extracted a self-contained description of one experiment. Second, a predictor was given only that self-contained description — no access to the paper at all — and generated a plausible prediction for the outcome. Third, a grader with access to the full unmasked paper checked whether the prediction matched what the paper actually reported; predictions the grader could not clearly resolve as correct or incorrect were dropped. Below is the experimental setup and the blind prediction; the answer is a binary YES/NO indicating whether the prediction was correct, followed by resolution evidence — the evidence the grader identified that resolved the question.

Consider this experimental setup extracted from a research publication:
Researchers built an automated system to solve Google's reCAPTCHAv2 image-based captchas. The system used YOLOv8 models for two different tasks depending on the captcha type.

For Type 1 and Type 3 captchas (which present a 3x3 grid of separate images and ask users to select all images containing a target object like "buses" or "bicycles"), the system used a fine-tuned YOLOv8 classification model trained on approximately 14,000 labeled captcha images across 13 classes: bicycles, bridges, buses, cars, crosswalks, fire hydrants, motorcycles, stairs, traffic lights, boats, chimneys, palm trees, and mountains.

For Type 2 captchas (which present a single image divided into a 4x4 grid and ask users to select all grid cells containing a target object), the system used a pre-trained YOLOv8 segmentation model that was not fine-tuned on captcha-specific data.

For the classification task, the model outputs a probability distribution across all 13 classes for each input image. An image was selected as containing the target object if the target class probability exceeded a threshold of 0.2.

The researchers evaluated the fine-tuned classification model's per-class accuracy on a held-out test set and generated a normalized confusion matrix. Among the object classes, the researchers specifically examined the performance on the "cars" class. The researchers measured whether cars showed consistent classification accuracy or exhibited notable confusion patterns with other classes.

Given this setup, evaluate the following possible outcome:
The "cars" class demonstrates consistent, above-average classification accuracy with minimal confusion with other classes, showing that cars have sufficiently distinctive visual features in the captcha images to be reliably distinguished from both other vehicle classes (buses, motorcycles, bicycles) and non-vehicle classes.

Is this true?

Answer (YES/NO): NO